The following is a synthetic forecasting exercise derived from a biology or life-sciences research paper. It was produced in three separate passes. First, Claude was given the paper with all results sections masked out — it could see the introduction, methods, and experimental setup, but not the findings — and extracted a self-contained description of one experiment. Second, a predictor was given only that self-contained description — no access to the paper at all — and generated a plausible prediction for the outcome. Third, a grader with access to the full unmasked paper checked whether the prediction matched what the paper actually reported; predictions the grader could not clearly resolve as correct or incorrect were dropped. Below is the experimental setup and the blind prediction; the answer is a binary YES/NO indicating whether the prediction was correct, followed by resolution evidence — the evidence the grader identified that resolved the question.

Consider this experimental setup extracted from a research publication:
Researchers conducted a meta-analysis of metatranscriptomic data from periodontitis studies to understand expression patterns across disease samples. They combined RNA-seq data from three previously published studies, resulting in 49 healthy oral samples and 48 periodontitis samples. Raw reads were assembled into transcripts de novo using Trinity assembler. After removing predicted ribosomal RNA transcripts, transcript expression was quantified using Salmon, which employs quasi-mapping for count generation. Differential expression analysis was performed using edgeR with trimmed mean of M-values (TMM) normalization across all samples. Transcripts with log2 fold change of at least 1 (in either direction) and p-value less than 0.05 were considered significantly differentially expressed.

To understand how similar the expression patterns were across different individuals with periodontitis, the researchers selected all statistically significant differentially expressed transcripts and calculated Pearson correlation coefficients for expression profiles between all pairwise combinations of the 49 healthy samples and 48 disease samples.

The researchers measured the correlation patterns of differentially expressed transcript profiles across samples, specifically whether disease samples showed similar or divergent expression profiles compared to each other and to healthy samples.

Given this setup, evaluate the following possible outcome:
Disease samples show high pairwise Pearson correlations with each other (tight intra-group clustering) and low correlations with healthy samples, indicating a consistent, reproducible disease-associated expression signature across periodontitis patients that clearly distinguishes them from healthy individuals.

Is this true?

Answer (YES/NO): NO